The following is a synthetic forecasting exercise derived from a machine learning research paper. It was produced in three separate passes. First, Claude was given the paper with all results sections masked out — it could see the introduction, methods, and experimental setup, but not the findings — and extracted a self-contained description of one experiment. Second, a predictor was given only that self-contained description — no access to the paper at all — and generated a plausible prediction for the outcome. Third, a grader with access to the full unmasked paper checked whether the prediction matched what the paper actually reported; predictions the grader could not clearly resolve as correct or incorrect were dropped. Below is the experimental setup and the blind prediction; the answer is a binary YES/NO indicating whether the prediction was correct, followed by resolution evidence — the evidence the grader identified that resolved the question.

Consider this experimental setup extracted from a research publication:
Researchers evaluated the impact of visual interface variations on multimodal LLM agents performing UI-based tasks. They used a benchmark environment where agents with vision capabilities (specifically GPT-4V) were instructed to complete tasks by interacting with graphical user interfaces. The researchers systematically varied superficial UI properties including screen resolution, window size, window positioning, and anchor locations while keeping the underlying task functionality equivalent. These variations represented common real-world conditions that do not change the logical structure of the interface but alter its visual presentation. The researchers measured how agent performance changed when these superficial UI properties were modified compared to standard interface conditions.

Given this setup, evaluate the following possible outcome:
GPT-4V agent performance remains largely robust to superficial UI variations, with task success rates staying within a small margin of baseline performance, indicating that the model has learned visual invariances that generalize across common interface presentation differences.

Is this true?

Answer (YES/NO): NO